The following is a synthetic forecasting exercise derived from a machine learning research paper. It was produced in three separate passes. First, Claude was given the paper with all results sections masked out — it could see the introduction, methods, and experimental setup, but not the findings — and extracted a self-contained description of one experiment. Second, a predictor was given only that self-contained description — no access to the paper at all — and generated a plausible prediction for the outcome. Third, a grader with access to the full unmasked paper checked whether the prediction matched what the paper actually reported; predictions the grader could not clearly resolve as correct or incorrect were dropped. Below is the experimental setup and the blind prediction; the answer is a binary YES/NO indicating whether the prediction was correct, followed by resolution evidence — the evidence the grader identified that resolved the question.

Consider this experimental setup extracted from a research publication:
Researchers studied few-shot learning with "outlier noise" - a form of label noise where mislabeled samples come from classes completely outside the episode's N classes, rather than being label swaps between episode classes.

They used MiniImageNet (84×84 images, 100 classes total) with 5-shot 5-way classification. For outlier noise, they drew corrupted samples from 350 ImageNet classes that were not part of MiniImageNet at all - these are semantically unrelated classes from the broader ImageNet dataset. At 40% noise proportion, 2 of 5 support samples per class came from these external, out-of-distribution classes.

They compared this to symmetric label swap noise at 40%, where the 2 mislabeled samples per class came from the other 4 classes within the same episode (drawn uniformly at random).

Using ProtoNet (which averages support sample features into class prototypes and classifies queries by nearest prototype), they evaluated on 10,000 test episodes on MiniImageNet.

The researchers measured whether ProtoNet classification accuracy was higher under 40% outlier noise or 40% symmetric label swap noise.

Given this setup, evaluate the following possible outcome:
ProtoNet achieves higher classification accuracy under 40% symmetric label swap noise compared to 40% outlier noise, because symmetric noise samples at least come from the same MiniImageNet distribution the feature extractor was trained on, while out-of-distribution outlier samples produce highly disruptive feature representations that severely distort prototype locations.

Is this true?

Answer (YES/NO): NO